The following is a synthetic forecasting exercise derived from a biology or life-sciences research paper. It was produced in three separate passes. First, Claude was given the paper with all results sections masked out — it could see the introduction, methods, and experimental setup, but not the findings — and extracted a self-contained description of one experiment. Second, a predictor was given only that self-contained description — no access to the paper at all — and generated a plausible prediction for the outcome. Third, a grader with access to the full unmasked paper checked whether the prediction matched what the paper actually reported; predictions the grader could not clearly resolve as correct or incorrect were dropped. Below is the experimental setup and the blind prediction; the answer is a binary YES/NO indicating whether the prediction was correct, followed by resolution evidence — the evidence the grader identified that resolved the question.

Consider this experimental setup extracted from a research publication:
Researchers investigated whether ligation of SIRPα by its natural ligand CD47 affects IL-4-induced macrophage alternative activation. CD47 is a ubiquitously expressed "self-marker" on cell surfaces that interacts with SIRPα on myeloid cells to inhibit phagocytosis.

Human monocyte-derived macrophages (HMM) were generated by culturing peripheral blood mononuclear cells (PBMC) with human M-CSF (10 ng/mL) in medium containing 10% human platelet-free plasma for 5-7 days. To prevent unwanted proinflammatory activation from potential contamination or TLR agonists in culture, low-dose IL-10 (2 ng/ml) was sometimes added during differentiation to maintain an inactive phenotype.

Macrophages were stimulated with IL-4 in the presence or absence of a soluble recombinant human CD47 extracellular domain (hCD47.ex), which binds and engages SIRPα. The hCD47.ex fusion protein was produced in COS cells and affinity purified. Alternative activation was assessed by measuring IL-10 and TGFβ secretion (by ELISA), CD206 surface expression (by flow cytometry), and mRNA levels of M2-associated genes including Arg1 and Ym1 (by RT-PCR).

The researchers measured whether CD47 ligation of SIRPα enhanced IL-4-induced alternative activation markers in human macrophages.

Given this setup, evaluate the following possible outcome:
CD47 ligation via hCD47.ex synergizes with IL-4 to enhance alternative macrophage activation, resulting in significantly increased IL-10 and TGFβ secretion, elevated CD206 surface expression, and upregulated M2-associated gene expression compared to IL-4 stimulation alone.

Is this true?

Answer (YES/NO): NO